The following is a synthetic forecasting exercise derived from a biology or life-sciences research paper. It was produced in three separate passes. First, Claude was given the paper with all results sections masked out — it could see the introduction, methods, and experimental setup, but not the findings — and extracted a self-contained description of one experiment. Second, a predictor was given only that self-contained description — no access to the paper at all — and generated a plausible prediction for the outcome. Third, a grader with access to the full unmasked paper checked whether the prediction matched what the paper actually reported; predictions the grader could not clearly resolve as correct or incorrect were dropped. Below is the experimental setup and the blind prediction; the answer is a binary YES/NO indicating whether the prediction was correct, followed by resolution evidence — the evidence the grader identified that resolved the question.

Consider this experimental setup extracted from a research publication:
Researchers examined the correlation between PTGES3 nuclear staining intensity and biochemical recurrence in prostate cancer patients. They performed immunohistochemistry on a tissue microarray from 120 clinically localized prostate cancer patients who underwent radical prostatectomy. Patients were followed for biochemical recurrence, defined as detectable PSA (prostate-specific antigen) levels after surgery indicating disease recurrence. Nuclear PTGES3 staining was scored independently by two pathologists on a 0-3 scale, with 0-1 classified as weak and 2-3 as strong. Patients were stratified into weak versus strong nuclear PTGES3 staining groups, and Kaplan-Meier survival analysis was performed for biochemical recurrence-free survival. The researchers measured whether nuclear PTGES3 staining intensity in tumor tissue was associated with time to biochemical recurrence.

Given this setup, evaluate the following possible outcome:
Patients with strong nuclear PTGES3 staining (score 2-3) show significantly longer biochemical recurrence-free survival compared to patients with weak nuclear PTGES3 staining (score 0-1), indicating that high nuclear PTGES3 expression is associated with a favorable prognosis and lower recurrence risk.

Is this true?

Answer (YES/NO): NO